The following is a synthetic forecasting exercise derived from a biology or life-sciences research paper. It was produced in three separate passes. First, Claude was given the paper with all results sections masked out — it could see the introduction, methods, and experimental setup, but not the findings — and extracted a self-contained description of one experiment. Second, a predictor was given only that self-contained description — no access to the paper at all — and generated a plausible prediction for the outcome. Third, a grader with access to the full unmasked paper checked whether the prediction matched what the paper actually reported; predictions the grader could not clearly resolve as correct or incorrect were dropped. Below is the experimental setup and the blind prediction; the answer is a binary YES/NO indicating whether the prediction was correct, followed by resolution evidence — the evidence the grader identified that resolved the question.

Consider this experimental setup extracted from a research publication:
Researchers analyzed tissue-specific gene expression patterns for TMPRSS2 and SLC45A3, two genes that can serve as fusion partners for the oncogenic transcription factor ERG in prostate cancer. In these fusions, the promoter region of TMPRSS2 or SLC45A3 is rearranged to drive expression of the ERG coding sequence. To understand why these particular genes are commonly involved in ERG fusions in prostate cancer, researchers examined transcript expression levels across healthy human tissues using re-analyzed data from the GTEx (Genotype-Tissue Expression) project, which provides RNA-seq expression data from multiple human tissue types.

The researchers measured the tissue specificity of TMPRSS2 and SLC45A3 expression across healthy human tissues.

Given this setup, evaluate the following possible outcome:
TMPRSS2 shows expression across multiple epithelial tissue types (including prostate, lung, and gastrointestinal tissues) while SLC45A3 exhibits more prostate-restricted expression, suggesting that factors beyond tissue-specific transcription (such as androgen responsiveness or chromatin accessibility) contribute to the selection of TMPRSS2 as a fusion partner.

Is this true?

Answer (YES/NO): NO